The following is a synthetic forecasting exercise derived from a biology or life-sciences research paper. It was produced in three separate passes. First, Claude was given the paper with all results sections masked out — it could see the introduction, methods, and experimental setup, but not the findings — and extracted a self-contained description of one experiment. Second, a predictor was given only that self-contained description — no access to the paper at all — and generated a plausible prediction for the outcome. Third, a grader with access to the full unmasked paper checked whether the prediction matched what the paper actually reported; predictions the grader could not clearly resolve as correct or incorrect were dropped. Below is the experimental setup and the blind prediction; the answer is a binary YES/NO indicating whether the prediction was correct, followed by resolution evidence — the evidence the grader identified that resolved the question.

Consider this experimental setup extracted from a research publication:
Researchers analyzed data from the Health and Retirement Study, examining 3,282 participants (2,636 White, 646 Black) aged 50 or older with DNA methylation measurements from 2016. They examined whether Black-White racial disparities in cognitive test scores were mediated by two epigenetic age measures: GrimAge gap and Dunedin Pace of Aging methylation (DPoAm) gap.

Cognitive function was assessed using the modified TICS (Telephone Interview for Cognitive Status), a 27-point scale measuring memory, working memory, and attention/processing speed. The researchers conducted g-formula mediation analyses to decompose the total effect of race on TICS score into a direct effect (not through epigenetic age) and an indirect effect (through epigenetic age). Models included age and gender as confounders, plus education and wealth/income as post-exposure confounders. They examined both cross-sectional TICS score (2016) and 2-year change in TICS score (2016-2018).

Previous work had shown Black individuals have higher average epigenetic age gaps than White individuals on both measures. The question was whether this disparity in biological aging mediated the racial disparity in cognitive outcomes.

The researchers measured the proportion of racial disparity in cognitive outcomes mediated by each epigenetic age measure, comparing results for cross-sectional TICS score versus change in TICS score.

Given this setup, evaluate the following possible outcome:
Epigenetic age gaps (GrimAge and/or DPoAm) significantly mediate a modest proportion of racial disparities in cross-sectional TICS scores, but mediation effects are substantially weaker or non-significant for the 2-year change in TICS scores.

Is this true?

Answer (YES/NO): YES